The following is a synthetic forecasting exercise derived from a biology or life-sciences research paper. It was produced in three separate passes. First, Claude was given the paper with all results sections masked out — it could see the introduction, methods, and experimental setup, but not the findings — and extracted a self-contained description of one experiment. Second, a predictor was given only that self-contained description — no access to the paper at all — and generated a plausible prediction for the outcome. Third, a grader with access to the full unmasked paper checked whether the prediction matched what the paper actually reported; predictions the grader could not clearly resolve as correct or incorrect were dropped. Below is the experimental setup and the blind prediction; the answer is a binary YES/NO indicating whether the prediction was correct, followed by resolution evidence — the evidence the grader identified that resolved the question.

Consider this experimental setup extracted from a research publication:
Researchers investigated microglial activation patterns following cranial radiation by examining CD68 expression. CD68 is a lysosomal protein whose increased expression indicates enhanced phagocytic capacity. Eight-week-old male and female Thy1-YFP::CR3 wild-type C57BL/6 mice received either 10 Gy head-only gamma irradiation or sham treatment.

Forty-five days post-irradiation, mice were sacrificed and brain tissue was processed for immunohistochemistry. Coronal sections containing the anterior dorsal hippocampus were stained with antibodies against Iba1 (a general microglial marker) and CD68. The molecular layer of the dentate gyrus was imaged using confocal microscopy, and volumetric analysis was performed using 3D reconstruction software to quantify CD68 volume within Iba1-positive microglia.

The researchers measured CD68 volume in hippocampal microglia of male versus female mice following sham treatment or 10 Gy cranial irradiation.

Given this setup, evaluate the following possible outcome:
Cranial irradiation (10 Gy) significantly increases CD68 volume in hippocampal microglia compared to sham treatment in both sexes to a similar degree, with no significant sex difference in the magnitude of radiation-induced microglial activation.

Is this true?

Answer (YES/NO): NO